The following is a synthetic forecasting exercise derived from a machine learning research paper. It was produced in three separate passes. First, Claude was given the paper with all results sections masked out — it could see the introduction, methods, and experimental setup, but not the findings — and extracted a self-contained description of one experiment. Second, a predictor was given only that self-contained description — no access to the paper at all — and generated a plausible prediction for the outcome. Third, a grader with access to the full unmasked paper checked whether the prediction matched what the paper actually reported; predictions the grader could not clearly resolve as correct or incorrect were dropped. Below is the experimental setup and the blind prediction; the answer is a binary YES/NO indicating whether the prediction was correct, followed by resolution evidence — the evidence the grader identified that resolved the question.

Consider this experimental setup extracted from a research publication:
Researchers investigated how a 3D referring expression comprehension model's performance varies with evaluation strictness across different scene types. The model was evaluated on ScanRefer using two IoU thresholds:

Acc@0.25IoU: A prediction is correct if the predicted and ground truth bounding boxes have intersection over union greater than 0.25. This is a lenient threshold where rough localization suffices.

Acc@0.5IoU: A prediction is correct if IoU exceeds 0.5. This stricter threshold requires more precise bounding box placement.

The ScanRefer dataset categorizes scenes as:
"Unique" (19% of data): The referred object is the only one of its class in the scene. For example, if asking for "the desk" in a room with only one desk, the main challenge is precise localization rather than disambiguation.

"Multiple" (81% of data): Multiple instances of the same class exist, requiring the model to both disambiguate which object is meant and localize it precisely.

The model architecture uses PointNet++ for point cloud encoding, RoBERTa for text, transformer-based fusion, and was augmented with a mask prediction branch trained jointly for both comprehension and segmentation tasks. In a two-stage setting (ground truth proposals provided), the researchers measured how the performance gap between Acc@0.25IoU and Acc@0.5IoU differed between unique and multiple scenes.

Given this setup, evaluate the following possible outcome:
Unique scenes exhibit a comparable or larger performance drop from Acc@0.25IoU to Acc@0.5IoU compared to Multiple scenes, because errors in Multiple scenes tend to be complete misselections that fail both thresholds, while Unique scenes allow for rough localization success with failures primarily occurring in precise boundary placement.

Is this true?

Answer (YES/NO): YES